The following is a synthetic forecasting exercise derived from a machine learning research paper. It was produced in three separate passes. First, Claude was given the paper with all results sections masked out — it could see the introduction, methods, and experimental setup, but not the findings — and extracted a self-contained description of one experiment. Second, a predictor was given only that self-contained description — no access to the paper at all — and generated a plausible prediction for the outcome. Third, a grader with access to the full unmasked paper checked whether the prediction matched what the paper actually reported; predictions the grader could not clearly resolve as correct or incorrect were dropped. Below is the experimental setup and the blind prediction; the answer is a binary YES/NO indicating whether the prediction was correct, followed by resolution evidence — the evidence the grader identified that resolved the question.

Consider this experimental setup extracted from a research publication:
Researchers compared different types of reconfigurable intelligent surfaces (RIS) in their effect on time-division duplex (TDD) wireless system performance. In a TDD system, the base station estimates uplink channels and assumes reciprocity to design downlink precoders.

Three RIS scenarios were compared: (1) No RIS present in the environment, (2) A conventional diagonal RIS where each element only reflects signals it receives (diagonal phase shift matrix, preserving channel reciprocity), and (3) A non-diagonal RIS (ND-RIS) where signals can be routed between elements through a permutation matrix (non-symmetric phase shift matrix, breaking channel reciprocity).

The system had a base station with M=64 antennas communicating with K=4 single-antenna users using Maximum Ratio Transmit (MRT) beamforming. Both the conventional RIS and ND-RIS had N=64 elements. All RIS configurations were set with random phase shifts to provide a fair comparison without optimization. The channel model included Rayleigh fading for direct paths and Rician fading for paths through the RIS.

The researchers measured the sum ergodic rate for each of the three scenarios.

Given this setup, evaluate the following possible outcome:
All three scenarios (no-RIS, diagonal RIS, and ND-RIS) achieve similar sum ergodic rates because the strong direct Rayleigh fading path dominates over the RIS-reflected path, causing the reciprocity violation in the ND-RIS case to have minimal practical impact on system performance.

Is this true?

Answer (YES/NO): NO